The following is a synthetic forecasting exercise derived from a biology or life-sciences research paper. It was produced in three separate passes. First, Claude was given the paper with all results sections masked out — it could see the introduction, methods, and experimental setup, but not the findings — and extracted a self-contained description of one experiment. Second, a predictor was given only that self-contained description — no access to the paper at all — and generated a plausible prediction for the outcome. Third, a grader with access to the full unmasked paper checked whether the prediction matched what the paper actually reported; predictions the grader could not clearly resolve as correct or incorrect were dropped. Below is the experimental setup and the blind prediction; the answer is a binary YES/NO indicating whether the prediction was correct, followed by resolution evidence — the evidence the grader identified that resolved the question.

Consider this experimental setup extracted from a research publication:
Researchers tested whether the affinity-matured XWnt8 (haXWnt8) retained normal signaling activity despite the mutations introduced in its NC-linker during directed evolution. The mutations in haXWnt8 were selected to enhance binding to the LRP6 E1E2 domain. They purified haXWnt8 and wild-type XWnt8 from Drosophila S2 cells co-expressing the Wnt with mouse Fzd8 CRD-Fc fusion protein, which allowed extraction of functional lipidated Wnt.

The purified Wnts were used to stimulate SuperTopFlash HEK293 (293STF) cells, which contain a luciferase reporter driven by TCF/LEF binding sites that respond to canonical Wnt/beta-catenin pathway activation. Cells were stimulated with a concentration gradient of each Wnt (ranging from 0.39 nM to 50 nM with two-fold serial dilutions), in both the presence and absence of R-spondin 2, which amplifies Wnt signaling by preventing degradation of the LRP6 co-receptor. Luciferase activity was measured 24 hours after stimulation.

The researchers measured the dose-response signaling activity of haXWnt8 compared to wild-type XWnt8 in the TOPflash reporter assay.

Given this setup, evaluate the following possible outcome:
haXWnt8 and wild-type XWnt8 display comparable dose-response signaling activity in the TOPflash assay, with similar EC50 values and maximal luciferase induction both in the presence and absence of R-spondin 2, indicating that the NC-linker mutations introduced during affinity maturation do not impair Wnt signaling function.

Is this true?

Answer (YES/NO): NO